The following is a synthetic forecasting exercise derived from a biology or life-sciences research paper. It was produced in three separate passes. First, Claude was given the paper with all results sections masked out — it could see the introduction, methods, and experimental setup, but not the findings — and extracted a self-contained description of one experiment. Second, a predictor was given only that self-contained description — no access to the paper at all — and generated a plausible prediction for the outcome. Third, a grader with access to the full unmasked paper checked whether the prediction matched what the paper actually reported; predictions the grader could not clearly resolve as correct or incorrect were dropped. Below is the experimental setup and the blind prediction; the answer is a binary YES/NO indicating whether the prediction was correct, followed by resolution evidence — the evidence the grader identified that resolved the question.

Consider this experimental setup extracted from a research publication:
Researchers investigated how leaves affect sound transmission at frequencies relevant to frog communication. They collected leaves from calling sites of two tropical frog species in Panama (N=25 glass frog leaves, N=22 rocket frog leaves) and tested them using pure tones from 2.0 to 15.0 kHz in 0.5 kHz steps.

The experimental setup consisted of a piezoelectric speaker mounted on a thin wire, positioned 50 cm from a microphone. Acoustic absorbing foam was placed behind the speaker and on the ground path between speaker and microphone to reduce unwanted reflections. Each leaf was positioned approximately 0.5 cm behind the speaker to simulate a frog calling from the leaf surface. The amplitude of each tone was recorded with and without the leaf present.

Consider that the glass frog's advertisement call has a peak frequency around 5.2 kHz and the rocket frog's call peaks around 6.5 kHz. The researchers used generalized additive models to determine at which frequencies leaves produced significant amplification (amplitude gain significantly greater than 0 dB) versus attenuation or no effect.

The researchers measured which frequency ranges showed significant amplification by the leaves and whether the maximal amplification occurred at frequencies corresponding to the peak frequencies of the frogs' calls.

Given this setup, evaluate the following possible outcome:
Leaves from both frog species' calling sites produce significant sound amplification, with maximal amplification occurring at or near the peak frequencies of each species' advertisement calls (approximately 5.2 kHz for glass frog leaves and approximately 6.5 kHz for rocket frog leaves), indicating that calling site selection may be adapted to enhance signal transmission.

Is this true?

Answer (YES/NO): NO